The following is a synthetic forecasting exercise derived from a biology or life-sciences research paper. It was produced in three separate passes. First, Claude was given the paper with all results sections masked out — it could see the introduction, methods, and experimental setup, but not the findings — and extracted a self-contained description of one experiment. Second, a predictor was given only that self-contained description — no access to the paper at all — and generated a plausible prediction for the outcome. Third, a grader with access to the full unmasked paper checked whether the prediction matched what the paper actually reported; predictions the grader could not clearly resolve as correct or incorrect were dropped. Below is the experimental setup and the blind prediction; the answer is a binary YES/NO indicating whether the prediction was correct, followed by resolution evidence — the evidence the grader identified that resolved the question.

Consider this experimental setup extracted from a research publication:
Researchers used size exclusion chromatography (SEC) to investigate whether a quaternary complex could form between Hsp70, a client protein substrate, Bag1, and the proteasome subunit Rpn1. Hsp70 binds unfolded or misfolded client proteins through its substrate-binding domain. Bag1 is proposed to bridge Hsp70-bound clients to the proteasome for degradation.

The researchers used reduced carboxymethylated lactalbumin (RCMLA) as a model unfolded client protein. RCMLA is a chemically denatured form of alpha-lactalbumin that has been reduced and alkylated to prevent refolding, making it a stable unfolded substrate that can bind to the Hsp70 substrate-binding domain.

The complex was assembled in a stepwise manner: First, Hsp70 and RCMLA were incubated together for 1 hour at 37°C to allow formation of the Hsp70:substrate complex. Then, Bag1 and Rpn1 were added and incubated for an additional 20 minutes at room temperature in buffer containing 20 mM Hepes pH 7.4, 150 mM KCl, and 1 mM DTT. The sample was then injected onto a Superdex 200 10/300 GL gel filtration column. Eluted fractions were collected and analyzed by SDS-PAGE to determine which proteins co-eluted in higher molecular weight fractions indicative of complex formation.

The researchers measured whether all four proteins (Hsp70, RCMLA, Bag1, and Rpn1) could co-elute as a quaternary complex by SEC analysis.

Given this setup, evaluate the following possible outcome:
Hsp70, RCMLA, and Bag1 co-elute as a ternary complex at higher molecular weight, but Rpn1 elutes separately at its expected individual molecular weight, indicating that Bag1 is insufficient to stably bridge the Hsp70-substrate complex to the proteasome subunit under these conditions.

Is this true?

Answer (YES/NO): NO